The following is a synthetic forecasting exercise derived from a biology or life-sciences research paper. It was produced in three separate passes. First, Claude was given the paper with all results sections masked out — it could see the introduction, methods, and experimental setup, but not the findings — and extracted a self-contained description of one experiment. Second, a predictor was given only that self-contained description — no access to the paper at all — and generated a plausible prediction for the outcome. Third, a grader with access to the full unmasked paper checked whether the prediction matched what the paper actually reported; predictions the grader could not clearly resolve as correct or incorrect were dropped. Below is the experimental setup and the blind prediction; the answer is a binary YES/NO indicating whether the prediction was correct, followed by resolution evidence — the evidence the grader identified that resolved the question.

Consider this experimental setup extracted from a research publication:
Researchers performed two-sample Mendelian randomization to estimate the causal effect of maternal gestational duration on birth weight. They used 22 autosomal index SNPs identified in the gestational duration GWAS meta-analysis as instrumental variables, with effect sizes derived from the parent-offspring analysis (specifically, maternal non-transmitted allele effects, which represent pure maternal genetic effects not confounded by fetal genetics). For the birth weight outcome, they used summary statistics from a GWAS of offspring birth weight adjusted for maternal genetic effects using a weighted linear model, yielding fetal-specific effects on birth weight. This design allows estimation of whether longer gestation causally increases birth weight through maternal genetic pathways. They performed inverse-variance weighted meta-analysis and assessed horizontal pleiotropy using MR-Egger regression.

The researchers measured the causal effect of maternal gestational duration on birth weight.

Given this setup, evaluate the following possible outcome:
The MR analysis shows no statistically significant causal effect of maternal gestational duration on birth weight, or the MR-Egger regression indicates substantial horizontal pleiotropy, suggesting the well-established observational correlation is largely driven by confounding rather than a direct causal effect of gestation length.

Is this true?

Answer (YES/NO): NO